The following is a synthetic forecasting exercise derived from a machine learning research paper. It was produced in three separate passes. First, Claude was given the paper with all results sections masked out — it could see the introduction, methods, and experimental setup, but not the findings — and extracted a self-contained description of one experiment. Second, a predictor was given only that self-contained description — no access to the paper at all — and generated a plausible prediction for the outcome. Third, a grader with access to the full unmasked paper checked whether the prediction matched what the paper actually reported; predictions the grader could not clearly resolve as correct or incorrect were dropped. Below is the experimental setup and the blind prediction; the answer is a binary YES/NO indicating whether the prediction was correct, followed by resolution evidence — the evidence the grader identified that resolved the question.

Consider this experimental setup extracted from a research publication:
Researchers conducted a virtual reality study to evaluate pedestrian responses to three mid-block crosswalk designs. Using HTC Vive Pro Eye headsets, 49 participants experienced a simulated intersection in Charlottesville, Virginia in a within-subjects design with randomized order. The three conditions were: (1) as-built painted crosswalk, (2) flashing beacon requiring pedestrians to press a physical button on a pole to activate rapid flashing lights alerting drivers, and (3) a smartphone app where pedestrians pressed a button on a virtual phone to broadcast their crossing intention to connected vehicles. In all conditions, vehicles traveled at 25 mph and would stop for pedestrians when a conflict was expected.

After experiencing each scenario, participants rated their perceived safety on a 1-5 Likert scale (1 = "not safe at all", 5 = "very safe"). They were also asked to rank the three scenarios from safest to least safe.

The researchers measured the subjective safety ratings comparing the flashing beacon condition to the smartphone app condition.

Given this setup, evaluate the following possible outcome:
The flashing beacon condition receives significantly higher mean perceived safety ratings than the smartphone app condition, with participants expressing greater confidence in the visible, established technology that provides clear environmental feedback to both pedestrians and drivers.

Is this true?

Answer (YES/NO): YES